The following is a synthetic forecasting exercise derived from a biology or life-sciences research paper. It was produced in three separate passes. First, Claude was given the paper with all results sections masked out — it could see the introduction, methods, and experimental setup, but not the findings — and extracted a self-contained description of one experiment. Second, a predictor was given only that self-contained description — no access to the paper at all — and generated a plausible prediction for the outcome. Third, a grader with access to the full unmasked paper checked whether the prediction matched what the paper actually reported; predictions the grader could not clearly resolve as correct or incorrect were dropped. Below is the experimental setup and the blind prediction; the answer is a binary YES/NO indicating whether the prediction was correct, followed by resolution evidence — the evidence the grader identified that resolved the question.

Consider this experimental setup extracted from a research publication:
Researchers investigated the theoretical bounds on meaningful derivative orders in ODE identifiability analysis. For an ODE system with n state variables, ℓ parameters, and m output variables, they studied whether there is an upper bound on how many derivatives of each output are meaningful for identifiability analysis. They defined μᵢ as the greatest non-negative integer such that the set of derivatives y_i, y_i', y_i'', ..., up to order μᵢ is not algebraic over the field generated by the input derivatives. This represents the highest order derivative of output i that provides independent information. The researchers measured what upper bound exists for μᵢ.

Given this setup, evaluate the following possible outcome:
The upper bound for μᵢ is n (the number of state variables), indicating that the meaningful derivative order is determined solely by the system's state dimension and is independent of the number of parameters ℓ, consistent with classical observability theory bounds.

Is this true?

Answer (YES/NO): NO